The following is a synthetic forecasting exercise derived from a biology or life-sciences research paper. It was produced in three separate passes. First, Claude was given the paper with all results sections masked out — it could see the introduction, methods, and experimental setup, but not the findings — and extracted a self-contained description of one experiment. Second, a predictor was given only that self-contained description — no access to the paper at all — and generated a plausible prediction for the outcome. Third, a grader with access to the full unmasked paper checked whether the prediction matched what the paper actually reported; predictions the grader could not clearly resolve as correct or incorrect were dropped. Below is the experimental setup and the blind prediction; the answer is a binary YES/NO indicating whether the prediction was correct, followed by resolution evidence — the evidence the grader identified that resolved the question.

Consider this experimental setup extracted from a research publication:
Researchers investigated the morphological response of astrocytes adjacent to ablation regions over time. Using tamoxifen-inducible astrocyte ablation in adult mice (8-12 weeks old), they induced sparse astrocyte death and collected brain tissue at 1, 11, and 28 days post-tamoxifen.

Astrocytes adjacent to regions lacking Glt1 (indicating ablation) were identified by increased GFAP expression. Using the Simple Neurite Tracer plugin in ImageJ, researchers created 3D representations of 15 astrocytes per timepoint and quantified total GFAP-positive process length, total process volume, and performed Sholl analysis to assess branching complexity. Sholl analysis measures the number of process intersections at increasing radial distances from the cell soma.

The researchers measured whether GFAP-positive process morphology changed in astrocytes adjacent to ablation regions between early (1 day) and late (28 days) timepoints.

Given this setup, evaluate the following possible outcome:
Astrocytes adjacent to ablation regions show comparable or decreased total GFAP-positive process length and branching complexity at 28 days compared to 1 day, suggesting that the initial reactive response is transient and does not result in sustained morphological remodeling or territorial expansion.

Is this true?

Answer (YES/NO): NO